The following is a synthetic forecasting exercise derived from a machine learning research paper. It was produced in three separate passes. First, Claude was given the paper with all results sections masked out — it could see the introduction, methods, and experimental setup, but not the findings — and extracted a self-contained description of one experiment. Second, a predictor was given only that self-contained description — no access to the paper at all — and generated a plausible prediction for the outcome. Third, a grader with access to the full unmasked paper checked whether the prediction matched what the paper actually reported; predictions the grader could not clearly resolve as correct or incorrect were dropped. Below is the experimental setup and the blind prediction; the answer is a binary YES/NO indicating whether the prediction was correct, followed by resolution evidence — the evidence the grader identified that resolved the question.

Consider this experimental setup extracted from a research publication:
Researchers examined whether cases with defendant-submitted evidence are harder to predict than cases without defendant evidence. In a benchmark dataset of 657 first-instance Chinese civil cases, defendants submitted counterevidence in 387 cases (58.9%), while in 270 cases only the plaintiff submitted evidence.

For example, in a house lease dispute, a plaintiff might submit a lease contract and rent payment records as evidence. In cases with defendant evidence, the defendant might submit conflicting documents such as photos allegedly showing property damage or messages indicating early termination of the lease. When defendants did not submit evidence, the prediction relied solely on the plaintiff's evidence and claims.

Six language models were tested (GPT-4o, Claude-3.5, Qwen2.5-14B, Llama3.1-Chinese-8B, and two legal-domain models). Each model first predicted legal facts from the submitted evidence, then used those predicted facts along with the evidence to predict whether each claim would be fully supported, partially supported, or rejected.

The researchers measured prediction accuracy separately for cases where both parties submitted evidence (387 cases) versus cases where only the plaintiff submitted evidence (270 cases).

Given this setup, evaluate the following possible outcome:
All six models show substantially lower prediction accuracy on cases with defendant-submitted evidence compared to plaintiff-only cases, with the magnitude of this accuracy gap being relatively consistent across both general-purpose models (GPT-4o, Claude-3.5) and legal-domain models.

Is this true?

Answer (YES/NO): NO